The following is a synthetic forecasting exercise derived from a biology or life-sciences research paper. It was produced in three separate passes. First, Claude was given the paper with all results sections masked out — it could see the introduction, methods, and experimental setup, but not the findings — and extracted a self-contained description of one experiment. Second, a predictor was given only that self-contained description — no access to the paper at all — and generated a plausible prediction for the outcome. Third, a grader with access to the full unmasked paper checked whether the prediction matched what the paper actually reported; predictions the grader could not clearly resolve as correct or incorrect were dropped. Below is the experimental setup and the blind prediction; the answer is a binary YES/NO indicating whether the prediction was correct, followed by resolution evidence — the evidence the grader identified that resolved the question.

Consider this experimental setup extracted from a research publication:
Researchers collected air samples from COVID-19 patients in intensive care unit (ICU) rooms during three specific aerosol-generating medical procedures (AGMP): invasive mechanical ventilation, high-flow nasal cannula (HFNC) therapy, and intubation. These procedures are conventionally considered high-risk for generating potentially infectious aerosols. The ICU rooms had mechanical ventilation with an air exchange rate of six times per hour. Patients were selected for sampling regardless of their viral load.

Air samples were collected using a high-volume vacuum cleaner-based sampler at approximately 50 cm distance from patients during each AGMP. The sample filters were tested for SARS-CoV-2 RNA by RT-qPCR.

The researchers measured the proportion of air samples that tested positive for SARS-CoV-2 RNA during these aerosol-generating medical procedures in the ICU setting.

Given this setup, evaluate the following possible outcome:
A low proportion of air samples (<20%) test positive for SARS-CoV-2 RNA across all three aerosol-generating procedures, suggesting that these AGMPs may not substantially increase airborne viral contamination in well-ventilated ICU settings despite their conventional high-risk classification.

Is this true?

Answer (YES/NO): NO